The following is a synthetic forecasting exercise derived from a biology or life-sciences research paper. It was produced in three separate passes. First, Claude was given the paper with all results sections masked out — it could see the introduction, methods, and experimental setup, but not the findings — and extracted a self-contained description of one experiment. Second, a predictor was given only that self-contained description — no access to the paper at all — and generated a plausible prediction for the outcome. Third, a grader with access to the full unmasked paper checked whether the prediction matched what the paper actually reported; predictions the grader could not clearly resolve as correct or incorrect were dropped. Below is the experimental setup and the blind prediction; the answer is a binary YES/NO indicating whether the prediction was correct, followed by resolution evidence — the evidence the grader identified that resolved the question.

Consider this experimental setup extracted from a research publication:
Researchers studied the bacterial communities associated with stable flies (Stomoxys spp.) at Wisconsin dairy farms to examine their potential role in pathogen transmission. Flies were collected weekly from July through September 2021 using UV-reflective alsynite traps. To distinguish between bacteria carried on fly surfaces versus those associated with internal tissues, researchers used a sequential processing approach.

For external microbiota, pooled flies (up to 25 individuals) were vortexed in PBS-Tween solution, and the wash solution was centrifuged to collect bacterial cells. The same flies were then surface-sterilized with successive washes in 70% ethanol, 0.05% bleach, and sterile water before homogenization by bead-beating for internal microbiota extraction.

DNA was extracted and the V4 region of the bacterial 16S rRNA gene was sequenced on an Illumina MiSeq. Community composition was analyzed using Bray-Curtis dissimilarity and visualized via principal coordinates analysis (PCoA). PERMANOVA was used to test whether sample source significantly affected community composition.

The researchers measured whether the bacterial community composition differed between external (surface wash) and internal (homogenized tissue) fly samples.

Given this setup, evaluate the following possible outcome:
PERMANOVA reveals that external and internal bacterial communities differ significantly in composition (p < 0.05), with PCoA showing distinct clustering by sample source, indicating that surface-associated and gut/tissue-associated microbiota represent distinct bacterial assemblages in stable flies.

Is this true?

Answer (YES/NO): NO